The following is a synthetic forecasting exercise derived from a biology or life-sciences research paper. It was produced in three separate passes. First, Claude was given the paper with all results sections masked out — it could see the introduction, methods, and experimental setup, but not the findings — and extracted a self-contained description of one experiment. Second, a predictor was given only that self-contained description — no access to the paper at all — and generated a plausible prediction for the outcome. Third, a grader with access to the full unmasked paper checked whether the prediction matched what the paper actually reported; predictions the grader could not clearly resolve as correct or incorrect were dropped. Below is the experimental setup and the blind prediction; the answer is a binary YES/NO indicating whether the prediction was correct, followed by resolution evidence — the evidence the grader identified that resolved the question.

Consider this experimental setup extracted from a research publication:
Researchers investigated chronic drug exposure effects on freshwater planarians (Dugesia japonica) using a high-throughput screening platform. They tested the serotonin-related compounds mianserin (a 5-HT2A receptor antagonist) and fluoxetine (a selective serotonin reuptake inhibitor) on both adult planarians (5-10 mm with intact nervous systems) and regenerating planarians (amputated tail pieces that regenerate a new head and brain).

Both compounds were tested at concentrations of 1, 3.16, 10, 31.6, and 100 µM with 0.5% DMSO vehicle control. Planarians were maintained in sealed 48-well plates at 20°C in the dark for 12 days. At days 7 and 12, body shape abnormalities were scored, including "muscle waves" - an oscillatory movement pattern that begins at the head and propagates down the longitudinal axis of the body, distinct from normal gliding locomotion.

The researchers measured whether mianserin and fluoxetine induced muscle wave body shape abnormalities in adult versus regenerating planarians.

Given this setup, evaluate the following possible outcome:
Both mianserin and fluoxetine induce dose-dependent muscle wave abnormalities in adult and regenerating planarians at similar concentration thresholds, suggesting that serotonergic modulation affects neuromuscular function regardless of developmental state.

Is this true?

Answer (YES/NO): NO